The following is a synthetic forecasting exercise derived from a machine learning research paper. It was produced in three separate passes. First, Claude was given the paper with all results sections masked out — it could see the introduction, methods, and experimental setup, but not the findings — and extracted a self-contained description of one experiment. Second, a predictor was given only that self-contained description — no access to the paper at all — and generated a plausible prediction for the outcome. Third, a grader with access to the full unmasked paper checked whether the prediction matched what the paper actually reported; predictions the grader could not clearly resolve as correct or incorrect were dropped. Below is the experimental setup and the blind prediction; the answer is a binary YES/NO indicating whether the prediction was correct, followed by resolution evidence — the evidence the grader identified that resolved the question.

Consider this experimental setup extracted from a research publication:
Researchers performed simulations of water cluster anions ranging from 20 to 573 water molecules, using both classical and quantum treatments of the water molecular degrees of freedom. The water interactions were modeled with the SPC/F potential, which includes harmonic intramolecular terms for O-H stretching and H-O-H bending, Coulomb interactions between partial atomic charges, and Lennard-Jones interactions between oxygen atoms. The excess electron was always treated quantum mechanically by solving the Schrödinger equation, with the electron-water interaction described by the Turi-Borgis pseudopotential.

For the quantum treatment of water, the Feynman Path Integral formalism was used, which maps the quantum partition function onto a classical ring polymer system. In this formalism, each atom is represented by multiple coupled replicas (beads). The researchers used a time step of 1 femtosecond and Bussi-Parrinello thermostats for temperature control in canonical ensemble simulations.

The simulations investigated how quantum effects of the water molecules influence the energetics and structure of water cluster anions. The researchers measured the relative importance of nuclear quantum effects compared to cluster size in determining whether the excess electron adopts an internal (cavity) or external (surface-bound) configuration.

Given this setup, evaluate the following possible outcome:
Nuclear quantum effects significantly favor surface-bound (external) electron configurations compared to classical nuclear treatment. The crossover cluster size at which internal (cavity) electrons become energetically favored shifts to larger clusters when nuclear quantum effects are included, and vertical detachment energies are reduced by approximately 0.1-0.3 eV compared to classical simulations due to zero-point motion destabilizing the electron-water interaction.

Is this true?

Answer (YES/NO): NO